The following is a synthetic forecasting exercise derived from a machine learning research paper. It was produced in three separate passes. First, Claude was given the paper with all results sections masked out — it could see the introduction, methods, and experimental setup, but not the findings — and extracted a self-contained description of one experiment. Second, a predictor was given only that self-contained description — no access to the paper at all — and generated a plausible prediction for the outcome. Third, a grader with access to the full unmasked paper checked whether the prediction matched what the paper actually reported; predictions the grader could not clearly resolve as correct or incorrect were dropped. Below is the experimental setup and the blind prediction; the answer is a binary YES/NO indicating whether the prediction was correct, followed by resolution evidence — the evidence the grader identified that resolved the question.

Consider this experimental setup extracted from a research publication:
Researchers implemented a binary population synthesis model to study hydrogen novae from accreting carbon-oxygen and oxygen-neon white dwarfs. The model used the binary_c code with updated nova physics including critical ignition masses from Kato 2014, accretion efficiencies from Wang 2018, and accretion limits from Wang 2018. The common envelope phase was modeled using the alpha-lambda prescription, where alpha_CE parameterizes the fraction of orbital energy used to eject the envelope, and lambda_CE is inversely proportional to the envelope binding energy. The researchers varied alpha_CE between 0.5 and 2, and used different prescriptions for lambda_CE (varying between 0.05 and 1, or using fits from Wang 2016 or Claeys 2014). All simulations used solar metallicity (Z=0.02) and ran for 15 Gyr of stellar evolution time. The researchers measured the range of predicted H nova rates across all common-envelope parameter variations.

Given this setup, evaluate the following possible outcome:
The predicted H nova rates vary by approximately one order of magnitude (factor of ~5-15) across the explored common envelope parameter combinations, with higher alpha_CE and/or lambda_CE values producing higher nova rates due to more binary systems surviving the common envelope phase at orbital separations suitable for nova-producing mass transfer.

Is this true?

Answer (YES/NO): NO